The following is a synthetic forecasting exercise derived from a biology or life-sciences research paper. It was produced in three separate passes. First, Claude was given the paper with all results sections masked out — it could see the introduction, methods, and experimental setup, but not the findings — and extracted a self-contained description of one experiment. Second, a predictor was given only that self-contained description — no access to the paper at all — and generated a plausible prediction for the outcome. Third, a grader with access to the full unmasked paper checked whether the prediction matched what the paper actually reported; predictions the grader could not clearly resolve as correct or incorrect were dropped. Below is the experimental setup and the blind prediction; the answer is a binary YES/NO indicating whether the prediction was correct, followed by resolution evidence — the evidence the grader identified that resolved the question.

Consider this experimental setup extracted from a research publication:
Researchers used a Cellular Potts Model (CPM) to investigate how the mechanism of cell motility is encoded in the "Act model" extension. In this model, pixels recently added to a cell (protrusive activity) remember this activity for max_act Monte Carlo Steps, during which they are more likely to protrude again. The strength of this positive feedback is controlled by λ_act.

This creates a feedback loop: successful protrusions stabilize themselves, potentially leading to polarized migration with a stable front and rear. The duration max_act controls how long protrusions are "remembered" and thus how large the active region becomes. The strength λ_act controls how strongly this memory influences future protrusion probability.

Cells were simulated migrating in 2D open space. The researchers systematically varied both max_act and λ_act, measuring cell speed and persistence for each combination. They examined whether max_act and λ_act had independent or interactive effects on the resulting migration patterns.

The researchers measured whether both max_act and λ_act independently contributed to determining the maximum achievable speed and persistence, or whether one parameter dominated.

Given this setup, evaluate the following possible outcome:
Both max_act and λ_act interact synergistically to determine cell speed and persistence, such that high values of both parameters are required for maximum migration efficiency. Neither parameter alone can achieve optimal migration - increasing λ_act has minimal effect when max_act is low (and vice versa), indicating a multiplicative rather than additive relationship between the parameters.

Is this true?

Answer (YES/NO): NO